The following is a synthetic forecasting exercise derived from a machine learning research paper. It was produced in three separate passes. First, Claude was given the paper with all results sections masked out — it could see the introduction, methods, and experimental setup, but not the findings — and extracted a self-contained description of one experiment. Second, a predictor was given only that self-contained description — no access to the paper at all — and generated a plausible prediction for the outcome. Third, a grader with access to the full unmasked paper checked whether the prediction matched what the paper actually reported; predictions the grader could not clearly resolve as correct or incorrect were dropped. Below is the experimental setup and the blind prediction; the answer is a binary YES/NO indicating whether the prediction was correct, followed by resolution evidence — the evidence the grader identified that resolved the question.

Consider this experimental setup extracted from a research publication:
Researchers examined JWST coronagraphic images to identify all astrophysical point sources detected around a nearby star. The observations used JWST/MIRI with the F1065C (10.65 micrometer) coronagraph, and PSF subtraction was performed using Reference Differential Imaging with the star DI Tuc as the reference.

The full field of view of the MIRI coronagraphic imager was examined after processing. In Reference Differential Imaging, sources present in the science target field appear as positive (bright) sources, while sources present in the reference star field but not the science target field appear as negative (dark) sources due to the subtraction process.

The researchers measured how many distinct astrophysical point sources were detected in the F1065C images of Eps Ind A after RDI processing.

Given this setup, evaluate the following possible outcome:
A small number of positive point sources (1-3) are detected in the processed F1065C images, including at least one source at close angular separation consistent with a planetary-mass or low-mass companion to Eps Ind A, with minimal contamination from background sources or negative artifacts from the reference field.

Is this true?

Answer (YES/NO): YES